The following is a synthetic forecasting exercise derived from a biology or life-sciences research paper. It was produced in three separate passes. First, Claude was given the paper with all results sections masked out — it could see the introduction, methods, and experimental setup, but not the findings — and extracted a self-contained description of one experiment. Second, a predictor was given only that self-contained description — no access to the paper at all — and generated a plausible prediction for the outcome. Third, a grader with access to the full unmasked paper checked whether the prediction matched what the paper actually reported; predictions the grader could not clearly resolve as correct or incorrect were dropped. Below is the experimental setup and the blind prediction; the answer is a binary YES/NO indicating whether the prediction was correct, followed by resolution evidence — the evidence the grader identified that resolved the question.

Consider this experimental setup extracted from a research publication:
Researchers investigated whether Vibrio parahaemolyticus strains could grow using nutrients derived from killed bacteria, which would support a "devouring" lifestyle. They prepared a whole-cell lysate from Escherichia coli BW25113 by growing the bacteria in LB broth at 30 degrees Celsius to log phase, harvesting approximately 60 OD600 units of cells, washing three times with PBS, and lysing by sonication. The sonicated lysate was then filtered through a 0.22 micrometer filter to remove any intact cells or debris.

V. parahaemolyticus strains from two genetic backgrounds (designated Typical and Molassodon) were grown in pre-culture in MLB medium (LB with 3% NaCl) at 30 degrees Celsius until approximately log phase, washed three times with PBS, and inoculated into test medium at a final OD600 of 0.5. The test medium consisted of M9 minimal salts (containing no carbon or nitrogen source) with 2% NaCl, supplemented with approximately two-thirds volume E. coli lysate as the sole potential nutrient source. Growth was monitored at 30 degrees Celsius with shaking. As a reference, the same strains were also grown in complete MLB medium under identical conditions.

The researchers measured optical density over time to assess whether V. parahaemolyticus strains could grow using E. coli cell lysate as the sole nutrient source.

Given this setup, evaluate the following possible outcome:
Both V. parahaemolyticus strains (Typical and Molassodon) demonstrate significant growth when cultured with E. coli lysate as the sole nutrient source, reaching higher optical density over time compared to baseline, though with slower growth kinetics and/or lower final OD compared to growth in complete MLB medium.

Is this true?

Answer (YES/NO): NO